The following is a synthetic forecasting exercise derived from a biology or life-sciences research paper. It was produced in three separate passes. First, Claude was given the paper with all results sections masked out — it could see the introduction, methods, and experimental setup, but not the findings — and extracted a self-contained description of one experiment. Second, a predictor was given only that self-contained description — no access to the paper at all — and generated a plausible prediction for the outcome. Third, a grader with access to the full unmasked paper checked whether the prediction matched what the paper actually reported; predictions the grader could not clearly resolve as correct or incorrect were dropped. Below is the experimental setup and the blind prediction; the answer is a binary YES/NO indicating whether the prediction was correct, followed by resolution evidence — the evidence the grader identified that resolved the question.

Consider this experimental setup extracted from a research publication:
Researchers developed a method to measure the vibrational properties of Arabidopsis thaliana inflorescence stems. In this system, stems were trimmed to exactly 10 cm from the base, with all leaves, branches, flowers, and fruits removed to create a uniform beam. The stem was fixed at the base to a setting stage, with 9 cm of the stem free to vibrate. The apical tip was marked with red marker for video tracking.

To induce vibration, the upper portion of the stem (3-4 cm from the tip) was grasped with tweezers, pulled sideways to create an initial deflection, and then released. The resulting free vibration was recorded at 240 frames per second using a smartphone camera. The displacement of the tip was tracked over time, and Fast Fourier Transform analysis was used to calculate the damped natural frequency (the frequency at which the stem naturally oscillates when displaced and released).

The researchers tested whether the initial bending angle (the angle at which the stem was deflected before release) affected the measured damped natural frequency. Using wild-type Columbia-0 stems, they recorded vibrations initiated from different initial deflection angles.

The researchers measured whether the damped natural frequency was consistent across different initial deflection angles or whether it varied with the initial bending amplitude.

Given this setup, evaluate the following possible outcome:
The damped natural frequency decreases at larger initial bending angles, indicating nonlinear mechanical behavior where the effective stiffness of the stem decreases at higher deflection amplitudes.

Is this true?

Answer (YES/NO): NO